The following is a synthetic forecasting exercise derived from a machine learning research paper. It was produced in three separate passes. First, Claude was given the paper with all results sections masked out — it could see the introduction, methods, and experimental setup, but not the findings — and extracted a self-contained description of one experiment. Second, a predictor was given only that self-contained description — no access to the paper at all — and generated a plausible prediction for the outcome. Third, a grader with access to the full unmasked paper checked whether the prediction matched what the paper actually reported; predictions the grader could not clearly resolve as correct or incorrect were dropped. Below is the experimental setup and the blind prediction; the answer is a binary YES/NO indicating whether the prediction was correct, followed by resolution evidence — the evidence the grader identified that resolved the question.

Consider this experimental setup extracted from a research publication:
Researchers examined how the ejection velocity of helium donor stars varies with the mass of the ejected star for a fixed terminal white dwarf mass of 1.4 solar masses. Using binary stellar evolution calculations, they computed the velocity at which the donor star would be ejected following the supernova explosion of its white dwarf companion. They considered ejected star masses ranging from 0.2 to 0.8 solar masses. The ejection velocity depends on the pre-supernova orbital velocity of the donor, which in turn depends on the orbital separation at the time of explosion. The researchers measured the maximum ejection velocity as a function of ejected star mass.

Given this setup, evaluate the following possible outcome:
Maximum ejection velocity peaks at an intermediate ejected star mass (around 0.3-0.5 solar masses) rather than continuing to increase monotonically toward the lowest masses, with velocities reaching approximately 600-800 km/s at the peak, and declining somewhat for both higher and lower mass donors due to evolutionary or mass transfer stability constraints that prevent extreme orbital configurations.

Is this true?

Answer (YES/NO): NO